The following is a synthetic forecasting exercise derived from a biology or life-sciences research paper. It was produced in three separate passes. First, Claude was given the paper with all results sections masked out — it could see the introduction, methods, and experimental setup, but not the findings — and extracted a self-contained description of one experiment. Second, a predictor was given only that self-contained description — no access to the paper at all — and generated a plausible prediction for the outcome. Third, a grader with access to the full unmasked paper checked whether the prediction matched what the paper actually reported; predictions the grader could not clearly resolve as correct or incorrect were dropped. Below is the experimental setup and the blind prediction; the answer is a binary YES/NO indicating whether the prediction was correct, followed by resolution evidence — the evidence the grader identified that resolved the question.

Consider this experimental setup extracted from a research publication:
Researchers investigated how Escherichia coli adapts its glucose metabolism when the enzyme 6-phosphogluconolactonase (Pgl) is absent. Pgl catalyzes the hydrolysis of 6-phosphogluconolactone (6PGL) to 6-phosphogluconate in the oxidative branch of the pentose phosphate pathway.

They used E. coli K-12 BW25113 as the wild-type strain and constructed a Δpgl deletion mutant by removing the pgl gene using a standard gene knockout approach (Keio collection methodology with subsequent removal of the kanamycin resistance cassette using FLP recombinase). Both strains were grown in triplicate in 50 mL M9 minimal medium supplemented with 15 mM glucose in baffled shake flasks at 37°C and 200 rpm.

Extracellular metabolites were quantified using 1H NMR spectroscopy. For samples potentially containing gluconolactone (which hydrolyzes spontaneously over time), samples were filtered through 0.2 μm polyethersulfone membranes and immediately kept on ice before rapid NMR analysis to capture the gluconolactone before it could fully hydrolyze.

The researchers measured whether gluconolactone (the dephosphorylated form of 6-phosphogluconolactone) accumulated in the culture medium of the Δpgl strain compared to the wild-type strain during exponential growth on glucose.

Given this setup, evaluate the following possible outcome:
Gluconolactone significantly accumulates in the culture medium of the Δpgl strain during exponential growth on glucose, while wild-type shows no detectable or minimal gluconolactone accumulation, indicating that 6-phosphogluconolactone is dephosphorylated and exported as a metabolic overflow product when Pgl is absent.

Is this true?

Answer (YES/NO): YES